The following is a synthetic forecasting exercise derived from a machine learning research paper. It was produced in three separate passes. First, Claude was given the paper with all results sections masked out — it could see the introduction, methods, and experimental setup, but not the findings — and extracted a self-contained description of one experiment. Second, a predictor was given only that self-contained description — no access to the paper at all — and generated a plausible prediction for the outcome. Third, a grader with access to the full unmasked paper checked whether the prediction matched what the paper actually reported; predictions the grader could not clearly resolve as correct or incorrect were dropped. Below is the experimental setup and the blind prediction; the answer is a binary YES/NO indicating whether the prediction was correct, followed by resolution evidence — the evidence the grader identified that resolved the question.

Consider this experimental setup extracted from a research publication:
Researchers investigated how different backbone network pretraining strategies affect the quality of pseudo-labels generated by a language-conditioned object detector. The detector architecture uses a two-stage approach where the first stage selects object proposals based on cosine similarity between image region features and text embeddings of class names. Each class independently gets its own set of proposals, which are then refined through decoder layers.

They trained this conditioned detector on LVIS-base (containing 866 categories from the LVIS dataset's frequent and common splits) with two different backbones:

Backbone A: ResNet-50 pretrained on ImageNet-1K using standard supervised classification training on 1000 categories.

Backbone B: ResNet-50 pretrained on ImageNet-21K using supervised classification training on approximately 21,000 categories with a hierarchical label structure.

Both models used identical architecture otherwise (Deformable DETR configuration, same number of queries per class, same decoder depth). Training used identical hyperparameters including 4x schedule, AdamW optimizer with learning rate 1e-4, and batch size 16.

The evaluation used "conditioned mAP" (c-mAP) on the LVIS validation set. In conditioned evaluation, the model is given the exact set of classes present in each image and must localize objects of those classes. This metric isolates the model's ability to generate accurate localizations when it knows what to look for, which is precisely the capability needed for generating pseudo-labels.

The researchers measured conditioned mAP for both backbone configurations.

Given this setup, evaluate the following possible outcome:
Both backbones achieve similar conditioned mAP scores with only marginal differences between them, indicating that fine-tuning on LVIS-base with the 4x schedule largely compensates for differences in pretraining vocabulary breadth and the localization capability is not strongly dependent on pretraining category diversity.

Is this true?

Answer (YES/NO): YES